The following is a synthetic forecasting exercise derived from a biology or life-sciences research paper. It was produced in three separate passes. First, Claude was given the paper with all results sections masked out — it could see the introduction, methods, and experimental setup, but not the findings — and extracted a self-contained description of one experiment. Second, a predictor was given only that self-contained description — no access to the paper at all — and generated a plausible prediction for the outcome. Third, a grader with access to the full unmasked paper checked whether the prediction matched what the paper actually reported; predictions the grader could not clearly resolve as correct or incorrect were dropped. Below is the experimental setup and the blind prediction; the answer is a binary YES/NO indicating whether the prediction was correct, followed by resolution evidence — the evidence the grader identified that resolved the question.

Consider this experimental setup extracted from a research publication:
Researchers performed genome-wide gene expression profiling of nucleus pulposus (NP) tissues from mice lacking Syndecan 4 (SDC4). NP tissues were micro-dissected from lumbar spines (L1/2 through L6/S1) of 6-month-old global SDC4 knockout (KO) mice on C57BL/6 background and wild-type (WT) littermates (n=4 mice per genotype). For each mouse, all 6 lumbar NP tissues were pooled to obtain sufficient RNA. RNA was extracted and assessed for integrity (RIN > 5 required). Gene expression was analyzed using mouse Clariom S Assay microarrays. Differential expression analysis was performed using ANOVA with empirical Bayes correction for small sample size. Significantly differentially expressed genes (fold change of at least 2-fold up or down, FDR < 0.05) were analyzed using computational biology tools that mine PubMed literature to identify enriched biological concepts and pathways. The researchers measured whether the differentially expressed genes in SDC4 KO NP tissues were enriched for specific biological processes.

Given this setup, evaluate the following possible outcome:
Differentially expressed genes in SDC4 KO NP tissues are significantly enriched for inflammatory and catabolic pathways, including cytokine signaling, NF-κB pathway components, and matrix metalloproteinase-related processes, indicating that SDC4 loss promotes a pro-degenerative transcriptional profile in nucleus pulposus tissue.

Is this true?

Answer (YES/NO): NO